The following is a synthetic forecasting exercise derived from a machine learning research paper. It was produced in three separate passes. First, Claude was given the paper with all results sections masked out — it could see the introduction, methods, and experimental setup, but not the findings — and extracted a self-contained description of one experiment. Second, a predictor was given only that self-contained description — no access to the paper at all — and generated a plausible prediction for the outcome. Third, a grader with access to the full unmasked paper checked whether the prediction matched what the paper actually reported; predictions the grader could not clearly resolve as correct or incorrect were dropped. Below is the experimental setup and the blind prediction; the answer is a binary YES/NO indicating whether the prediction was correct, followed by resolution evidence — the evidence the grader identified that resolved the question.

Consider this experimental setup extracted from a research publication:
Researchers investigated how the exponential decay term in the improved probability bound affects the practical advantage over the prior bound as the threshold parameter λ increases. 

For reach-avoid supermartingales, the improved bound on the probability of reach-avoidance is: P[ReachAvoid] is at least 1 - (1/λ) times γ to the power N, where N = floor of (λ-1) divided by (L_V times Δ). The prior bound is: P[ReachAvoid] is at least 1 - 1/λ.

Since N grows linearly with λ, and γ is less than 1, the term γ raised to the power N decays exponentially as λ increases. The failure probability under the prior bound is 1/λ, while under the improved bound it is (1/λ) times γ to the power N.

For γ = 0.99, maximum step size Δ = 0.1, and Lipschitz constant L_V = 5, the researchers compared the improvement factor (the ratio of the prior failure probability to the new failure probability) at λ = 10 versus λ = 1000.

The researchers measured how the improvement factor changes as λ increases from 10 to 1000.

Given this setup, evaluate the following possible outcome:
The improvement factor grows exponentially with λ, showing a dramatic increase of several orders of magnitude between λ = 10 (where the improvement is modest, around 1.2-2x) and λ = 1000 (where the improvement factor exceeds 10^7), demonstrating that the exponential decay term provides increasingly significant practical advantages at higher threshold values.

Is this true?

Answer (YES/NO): NO